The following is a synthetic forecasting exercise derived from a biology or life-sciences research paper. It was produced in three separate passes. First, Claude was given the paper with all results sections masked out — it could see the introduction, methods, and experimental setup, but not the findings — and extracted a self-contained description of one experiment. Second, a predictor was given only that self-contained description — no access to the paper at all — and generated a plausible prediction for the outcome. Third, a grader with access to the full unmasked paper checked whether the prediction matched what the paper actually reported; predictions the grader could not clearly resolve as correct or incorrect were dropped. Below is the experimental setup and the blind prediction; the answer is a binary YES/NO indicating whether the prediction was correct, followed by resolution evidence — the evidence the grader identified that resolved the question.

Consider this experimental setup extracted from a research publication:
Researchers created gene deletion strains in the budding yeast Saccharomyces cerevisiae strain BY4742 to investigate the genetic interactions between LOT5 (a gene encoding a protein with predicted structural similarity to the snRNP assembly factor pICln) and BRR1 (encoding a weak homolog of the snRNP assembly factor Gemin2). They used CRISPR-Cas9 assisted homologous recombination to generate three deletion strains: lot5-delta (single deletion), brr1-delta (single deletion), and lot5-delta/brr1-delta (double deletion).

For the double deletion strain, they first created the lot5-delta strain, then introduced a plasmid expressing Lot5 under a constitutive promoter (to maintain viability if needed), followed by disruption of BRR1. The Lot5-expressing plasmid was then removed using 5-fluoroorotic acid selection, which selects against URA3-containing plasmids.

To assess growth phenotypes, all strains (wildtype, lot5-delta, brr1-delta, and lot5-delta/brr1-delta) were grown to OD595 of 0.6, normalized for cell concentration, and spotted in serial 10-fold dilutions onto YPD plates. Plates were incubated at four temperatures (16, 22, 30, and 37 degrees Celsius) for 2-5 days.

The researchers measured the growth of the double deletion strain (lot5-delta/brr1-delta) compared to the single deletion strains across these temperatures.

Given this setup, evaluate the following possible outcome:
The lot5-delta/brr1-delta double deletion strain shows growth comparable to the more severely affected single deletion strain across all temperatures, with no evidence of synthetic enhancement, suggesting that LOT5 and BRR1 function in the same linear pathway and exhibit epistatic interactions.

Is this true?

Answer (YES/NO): NO